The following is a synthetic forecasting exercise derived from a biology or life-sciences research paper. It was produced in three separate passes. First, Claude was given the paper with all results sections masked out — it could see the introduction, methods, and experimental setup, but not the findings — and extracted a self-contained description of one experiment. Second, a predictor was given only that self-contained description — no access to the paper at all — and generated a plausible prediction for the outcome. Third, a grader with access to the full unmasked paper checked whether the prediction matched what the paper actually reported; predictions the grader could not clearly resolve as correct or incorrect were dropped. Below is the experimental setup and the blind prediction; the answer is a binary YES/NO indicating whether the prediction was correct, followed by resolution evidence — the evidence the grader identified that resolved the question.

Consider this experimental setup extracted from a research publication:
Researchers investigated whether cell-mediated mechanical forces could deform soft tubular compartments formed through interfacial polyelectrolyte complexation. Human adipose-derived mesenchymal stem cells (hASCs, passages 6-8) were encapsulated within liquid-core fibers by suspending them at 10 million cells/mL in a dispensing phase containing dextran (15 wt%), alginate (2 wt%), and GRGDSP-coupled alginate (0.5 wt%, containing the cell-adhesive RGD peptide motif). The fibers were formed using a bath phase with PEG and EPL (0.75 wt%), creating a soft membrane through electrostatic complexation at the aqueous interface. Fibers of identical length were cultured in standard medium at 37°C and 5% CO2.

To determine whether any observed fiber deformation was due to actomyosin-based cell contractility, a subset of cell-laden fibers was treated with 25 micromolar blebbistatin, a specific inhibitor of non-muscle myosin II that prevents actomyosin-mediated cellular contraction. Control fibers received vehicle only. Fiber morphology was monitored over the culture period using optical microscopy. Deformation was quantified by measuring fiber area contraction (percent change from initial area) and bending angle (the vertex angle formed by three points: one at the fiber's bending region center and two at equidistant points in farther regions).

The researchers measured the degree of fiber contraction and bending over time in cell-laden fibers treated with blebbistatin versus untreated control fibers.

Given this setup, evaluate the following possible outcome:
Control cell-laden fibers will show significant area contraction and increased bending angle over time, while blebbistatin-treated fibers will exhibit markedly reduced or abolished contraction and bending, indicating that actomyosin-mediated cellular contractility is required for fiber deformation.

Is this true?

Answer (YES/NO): YES